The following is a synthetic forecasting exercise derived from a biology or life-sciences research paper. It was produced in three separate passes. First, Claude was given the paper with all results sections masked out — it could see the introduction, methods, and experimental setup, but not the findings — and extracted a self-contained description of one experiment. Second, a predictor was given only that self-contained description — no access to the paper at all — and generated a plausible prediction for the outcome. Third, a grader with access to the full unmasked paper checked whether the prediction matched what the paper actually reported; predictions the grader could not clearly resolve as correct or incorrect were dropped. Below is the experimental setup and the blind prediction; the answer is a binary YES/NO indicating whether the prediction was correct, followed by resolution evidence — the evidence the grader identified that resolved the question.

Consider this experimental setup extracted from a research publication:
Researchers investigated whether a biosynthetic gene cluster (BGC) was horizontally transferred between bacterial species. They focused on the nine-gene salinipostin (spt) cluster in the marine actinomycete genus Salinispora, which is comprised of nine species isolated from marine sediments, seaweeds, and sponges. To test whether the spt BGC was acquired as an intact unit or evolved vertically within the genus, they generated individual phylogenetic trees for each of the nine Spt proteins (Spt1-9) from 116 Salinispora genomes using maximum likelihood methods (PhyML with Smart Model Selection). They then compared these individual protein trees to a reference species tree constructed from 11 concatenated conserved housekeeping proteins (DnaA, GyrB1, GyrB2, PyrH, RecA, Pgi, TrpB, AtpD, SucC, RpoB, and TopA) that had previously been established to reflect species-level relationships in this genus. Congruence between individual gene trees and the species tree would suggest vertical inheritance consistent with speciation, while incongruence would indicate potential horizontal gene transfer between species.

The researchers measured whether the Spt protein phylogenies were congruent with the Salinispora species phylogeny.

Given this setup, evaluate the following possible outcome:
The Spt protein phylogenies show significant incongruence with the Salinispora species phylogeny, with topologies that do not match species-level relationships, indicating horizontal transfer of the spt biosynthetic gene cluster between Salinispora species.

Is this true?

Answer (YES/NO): YES